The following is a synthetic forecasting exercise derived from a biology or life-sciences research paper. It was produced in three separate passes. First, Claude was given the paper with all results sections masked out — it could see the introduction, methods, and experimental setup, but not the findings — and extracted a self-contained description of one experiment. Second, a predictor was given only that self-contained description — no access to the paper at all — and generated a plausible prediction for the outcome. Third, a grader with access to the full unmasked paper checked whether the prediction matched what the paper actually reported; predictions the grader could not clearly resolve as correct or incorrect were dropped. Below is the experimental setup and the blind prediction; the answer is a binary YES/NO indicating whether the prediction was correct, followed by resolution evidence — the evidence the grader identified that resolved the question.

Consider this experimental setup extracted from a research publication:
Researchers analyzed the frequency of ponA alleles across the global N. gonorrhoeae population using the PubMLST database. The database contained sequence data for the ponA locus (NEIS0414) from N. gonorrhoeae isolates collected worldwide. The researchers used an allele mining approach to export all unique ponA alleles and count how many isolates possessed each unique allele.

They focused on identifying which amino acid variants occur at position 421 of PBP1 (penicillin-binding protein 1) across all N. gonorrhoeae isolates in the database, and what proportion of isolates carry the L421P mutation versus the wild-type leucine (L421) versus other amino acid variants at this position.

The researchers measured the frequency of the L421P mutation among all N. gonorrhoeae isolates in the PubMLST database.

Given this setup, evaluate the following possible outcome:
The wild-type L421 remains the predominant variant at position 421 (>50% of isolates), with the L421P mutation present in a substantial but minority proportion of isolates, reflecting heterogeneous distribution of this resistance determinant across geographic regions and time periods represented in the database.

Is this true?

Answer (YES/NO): NO